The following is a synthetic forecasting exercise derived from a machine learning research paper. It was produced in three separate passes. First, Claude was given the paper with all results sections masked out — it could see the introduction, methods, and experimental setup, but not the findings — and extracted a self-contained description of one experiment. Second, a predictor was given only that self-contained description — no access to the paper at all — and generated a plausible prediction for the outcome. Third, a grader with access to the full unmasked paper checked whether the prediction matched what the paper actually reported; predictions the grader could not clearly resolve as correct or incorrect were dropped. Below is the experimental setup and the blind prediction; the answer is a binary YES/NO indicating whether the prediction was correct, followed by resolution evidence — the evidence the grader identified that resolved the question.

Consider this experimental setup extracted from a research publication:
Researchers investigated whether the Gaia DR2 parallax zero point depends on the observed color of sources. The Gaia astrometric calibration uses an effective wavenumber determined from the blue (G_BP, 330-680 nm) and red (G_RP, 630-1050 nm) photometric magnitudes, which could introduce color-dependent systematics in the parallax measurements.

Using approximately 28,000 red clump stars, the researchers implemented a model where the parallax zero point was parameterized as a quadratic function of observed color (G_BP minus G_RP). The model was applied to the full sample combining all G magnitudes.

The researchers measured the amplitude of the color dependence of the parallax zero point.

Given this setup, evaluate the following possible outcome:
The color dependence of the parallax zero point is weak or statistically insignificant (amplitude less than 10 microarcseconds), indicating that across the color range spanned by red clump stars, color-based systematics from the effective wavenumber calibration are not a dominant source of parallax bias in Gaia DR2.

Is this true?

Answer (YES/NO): NO